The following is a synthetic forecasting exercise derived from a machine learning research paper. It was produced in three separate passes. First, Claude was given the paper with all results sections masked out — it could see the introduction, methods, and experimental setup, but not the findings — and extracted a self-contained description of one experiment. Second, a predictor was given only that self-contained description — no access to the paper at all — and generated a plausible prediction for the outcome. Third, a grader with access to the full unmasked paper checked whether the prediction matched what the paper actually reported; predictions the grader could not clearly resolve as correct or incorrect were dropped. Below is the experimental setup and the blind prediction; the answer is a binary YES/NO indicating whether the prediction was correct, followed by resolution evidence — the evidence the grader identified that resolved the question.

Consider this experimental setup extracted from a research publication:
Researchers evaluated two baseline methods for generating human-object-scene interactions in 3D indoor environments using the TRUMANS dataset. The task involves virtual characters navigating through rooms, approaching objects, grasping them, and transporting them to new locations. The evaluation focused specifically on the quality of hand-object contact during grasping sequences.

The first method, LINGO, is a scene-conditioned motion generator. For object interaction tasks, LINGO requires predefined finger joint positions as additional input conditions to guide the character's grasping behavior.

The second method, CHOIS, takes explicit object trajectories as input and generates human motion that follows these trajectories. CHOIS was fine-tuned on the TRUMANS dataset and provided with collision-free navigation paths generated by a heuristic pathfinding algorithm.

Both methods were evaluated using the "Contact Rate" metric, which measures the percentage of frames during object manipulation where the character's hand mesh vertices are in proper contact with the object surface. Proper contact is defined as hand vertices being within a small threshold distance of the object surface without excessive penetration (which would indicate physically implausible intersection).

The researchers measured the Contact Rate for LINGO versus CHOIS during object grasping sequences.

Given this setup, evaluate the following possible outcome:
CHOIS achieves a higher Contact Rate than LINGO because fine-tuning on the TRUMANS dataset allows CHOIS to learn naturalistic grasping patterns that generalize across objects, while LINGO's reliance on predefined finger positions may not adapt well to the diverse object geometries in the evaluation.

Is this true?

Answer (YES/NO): YES